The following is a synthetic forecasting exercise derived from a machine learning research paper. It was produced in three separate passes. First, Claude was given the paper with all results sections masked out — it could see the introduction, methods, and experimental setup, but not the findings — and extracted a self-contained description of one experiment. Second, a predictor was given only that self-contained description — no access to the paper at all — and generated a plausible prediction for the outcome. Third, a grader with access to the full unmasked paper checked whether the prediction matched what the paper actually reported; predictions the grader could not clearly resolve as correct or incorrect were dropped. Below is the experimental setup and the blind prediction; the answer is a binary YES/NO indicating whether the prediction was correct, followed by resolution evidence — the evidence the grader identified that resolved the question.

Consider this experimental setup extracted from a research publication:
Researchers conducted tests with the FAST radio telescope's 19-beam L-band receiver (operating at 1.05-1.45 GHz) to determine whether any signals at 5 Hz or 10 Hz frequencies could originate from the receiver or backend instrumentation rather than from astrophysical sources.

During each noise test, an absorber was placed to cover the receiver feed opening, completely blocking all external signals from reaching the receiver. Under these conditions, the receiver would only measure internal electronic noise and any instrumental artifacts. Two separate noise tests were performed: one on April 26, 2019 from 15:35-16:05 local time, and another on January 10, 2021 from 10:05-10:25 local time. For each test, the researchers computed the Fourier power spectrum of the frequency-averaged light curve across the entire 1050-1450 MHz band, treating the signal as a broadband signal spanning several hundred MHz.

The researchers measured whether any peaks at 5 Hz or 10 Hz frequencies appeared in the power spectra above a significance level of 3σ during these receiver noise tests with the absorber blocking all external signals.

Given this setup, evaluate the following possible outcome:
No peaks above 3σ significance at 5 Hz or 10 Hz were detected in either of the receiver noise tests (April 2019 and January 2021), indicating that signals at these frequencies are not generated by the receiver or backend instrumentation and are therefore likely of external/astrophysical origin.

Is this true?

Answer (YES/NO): YES